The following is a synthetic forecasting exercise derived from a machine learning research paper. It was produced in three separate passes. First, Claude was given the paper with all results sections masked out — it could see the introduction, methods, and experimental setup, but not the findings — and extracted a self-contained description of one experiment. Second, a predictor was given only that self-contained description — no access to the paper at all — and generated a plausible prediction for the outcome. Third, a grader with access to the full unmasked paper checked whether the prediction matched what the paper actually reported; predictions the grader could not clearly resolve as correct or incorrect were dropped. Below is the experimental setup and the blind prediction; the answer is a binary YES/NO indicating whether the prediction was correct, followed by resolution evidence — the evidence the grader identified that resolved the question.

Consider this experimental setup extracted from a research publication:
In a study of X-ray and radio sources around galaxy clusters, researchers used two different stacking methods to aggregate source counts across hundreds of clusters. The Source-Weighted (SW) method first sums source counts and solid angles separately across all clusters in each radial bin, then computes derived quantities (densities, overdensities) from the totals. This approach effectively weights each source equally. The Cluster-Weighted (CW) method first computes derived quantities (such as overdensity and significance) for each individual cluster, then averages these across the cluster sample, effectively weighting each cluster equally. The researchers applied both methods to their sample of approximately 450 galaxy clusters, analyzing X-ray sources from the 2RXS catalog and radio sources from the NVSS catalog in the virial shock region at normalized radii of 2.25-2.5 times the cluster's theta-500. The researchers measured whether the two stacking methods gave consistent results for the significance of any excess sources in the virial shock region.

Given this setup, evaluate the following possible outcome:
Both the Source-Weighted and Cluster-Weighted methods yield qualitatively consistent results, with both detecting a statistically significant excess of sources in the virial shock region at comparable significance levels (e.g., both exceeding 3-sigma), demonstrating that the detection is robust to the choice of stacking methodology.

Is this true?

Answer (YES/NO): YES